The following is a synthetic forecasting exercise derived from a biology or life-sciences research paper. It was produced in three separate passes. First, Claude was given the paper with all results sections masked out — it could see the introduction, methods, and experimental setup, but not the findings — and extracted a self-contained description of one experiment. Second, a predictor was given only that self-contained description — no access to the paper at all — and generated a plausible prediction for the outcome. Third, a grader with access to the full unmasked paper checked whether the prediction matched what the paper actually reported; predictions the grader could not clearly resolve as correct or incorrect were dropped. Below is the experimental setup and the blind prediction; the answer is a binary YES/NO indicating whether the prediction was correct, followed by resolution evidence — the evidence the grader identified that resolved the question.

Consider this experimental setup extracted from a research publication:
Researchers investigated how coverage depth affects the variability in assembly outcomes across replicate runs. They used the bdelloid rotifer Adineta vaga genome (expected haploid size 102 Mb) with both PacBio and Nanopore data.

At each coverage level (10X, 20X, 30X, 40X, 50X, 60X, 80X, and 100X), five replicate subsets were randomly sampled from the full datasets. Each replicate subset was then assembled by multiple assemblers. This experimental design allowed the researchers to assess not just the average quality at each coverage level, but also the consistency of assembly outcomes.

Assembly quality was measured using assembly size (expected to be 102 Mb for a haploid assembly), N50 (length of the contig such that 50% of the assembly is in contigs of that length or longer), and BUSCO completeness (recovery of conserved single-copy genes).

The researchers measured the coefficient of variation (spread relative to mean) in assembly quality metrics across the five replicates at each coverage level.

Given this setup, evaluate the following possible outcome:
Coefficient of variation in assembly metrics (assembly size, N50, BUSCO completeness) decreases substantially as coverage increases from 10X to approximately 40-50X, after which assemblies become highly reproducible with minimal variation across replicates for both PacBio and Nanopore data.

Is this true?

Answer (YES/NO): NO